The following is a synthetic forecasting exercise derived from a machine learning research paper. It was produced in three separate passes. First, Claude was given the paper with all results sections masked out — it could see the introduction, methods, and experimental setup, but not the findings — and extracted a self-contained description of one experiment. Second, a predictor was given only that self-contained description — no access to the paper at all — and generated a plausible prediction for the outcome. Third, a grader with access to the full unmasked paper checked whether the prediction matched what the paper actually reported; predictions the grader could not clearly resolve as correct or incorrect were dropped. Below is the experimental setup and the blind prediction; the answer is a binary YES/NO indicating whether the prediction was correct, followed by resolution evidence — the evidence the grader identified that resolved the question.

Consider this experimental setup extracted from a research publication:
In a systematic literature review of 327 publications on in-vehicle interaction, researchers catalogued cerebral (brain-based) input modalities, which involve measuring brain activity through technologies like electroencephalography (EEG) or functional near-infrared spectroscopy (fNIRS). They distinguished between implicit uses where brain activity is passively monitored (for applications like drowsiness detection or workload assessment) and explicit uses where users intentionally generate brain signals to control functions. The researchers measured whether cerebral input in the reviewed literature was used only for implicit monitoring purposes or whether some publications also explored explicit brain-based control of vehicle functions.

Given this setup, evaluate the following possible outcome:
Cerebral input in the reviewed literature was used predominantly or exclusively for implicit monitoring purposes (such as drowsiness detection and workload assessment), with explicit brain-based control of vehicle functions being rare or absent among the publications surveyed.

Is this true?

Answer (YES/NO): YES